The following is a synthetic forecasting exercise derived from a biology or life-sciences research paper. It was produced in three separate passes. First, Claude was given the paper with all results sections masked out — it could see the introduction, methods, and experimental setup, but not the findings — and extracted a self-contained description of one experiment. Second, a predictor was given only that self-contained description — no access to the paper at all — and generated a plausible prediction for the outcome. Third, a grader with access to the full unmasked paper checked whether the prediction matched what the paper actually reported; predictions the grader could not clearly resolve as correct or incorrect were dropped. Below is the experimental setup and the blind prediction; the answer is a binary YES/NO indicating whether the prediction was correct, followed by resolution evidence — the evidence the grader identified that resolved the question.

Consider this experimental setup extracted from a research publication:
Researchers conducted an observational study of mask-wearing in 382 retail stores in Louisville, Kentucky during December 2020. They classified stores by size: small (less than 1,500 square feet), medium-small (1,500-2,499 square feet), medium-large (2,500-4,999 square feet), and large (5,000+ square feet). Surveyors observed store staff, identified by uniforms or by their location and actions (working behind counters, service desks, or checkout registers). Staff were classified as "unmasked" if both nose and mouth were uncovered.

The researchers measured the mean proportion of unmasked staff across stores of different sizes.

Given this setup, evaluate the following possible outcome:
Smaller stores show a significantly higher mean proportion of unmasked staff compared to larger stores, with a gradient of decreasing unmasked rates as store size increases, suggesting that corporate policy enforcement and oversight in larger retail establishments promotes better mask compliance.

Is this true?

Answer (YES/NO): NO